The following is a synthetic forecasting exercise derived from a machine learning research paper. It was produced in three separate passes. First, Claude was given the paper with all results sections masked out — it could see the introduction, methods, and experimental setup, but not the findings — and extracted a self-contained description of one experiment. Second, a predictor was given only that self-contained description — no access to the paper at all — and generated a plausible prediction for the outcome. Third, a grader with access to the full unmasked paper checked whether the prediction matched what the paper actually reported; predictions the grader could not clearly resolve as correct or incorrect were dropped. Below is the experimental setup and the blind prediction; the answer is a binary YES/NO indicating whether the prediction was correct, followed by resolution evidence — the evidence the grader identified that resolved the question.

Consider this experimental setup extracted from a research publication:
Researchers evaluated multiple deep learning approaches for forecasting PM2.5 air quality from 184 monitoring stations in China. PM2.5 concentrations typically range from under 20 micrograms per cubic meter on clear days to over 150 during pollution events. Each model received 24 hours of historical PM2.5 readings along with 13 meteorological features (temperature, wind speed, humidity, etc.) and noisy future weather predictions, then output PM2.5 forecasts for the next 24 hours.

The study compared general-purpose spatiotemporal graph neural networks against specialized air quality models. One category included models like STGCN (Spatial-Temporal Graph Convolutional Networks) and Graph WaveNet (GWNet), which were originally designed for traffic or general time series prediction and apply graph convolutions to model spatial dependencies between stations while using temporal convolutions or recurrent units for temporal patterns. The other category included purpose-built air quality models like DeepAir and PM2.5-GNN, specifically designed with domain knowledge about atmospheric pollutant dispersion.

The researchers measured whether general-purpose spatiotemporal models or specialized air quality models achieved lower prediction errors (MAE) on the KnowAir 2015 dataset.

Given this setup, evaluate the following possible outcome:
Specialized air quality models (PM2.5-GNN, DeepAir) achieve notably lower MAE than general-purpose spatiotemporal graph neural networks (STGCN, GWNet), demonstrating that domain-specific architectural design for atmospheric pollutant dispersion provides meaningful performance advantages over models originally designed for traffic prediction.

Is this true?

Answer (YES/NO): NO